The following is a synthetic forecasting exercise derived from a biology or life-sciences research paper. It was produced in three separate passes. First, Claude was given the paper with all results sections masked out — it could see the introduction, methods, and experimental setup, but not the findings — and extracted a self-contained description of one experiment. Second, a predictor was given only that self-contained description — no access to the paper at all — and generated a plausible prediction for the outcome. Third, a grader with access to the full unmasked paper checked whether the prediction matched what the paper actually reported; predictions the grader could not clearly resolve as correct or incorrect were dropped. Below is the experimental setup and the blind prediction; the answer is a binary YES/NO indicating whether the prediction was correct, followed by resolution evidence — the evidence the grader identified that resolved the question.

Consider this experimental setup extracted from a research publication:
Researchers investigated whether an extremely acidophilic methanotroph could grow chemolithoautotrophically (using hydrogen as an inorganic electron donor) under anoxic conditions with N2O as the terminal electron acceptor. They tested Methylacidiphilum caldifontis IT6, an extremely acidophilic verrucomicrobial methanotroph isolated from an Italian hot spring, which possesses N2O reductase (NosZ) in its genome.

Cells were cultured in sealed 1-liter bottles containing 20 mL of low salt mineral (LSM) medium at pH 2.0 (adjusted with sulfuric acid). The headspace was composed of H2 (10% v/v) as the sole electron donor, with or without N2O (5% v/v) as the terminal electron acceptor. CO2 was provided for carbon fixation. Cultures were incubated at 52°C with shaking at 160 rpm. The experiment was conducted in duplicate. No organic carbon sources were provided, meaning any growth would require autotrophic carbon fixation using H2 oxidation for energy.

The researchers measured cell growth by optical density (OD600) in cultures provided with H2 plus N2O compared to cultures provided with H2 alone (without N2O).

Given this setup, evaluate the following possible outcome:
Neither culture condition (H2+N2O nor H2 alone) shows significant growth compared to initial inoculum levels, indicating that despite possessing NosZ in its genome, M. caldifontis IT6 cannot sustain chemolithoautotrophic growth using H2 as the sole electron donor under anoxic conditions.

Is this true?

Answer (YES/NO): NO